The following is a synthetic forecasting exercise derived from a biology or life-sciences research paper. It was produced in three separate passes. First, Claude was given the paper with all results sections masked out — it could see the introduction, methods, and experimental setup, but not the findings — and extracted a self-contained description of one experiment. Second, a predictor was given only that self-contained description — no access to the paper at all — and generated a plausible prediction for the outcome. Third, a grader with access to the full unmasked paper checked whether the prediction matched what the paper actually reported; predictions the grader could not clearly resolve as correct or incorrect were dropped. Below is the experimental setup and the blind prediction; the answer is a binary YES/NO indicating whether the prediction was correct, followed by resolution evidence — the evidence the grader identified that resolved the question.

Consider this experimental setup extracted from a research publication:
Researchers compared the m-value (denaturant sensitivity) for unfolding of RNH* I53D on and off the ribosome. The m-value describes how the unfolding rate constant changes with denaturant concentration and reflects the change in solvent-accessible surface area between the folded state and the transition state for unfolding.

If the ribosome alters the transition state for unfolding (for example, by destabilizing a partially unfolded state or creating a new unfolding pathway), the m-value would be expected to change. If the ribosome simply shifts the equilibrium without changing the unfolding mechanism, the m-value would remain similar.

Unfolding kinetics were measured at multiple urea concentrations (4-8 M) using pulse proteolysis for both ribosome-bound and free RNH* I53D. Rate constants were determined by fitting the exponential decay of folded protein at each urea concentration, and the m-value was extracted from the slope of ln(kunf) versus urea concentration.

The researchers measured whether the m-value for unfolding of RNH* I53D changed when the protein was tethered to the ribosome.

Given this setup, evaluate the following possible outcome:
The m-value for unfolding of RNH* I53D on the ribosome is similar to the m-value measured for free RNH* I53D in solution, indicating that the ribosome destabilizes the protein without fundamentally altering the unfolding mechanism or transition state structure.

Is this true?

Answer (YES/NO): YES